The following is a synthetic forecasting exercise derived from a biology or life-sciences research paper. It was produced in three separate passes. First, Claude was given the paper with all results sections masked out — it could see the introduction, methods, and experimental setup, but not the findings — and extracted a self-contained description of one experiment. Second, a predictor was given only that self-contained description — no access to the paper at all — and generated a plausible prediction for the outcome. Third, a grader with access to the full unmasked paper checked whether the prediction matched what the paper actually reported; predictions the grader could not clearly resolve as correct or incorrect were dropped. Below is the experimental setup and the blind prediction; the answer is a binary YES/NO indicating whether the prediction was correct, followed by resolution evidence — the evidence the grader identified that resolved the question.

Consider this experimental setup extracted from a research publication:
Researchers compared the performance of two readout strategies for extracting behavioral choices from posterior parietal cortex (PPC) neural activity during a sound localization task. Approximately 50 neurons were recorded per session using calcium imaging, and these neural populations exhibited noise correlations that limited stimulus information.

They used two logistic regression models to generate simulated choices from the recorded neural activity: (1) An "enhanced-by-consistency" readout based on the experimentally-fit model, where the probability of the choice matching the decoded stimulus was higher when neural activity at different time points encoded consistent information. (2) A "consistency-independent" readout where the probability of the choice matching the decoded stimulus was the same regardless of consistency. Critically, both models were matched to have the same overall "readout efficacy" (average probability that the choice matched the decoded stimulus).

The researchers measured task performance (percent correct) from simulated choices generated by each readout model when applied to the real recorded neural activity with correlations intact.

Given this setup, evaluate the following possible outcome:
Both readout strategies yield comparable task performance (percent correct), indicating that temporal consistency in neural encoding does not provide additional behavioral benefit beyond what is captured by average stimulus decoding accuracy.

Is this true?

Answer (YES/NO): NO